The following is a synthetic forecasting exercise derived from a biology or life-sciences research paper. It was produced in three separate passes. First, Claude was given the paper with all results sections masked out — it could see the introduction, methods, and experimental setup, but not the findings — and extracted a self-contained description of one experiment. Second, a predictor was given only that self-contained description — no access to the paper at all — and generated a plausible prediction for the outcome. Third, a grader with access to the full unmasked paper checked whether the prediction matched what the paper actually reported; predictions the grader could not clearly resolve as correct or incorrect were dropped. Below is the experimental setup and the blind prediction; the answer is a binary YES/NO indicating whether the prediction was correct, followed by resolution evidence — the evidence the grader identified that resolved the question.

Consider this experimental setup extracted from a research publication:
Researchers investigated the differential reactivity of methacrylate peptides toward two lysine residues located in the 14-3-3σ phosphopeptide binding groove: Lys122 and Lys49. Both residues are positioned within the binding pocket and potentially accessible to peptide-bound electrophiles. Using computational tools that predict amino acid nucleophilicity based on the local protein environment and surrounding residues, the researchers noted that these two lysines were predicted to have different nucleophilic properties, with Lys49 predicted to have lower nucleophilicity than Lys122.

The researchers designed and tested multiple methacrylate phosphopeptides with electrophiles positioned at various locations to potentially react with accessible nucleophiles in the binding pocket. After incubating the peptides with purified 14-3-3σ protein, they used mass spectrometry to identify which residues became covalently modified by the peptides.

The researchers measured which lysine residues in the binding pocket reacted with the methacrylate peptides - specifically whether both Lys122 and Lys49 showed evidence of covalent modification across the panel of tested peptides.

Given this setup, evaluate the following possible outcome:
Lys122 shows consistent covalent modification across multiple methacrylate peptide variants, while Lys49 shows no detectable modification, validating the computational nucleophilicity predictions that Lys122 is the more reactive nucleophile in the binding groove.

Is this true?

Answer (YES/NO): YES